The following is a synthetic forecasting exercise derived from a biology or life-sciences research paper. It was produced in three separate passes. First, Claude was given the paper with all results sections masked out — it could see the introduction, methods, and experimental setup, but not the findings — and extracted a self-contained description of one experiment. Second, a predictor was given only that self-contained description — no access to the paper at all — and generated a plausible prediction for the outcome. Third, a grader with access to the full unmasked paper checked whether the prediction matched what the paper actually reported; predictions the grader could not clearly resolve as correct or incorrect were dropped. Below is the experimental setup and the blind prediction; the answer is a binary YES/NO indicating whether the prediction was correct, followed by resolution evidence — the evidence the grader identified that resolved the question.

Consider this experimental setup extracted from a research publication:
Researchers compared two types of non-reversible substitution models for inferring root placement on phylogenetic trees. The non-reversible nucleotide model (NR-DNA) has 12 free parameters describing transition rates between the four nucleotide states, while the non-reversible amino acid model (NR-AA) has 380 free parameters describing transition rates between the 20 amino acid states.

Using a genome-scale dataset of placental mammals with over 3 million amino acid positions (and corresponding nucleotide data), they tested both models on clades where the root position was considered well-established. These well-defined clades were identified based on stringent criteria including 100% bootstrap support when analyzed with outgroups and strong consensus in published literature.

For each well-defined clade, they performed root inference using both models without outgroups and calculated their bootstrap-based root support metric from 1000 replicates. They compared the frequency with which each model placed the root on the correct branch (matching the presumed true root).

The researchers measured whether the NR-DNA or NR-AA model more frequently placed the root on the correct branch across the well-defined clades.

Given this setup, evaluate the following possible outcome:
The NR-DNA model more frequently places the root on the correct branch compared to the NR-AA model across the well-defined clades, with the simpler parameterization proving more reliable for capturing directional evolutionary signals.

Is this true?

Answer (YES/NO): NO